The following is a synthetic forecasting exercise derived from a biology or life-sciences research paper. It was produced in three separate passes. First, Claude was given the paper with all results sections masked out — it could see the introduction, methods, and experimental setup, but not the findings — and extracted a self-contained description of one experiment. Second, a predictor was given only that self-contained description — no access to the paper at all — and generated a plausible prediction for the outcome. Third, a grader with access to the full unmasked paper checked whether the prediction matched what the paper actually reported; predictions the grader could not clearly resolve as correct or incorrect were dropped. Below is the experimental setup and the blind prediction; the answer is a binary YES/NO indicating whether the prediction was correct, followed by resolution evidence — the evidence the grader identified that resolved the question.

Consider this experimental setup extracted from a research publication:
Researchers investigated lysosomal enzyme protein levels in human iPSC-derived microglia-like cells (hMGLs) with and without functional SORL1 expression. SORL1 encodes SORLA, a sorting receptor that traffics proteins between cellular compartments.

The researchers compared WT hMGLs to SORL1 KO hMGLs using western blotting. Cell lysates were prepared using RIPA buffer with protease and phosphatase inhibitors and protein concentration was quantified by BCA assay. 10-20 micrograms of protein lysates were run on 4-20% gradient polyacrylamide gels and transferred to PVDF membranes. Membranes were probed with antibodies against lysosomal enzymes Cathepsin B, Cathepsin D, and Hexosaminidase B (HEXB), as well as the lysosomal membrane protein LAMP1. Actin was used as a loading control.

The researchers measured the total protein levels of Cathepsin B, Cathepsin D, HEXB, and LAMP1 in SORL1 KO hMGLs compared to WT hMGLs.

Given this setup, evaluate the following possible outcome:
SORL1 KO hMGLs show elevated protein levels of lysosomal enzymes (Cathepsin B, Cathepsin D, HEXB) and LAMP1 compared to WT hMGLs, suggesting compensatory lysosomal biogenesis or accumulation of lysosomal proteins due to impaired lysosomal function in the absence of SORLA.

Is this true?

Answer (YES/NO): NO